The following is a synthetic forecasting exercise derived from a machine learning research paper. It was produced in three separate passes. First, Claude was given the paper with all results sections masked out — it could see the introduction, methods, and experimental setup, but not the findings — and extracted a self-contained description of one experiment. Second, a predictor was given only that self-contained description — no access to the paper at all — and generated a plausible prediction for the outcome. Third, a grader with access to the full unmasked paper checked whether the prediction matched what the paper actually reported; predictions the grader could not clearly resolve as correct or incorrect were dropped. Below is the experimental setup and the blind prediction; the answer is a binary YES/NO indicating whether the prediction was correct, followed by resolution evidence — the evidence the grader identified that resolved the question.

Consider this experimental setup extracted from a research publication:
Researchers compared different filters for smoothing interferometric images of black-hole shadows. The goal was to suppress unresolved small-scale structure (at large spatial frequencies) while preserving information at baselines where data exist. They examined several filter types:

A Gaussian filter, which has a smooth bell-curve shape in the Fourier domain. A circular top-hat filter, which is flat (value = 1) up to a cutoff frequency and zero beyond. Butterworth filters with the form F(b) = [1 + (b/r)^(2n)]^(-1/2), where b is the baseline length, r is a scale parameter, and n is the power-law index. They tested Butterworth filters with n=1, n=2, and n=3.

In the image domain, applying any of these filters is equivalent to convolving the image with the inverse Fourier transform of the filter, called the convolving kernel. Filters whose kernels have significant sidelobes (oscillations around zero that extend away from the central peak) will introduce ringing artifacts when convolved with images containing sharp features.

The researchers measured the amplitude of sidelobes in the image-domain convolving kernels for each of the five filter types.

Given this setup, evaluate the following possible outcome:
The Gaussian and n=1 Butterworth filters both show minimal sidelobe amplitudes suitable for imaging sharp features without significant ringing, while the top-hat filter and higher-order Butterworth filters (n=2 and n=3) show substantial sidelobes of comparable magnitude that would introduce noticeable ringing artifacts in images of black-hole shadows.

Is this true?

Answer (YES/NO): NO